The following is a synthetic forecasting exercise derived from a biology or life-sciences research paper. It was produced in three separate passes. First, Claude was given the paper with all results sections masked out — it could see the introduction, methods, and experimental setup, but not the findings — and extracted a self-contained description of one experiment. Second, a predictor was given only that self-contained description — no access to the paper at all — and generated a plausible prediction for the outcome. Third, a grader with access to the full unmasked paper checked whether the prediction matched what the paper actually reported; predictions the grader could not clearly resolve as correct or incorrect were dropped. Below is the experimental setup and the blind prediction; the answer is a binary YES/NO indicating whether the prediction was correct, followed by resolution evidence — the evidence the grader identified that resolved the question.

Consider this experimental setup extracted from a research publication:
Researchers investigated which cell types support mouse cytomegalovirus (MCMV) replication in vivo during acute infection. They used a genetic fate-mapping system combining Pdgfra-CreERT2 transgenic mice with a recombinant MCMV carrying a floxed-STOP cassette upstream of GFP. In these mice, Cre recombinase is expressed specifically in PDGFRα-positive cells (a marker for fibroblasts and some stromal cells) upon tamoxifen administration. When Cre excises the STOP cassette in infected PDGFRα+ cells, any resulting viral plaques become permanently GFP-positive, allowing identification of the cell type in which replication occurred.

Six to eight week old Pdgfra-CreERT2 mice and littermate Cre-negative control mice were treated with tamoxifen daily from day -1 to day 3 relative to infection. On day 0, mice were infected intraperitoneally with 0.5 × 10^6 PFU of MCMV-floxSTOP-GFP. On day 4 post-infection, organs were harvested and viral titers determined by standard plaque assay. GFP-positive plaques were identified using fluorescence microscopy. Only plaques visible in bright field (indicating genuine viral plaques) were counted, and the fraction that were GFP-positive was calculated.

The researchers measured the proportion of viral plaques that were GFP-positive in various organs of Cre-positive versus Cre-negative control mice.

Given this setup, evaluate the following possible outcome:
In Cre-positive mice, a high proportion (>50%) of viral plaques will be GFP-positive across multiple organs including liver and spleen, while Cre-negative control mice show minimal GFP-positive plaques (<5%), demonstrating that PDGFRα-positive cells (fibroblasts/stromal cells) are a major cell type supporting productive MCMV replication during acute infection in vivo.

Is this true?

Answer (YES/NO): NO